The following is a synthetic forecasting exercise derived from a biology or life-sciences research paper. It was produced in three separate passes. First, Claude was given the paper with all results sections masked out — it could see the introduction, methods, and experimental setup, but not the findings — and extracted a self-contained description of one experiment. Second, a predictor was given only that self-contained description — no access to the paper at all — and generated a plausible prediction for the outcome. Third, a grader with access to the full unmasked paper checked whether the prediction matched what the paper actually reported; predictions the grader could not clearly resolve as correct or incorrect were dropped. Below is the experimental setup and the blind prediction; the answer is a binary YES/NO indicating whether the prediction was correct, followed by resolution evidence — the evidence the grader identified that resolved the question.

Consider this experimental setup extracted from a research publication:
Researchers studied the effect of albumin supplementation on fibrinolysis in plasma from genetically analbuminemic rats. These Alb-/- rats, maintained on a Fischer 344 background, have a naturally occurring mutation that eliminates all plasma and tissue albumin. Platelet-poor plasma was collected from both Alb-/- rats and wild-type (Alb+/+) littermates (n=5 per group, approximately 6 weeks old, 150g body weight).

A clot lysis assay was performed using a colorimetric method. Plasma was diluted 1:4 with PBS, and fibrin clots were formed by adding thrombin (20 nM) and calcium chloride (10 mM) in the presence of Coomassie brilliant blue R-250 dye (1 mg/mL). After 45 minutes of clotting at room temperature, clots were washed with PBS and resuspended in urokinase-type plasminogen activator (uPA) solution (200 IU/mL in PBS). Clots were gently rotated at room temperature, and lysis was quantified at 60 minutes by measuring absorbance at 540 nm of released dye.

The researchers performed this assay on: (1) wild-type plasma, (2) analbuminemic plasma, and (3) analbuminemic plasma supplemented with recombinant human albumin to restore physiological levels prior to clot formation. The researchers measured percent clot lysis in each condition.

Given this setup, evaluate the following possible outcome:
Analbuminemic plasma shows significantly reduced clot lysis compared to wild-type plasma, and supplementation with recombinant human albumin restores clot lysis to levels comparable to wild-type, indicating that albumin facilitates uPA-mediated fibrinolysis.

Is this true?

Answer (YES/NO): YES